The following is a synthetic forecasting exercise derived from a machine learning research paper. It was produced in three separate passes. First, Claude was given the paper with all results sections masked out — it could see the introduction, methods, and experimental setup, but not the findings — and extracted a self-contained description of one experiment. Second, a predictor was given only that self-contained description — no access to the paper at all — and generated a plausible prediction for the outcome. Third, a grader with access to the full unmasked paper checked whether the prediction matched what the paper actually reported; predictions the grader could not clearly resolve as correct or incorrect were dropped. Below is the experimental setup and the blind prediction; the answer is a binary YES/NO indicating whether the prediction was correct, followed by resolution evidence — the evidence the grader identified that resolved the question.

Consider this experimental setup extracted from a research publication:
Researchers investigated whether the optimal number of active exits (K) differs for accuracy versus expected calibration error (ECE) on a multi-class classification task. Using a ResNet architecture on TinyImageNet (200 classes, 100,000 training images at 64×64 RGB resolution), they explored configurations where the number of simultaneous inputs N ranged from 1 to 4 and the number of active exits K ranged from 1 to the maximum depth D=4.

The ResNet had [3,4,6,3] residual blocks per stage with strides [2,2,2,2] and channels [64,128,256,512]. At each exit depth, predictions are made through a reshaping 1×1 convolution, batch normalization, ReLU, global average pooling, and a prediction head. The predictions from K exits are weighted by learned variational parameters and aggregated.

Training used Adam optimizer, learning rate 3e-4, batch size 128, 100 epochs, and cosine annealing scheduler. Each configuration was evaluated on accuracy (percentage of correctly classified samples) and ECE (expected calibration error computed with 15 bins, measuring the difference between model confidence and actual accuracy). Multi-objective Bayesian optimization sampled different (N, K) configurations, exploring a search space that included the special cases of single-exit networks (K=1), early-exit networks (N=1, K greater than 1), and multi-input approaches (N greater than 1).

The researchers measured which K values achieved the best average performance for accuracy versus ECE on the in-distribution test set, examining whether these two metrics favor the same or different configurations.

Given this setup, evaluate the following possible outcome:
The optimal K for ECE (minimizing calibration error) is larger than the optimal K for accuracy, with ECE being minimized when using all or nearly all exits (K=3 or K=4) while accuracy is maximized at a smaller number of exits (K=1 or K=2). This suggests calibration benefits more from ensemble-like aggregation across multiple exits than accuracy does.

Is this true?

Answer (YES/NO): NO